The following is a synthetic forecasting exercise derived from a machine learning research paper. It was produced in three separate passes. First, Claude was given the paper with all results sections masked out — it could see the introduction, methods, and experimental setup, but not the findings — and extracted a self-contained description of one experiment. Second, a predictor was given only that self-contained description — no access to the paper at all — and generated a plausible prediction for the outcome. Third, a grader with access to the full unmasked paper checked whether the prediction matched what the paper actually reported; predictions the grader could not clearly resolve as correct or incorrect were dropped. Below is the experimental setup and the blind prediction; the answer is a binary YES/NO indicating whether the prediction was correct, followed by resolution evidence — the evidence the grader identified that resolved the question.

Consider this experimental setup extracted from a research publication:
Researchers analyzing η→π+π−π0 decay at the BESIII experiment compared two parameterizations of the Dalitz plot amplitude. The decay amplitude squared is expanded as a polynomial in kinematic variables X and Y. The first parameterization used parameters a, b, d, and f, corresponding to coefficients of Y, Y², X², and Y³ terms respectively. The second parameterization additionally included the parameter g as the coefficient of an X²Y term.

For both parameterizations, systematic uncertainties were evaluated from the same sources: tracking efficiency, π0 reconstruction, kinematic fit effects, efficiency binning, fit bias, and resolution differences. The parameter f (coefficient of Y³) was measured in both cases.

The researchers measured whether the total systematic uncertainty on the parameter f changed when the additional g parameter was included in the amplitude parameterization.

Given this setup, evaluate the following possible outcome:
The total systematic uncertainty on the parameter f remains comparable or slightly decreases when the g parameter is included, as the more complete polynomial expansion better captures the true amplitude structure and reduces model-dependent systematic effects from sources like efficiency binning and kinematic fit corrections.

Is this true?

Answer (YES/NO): NO